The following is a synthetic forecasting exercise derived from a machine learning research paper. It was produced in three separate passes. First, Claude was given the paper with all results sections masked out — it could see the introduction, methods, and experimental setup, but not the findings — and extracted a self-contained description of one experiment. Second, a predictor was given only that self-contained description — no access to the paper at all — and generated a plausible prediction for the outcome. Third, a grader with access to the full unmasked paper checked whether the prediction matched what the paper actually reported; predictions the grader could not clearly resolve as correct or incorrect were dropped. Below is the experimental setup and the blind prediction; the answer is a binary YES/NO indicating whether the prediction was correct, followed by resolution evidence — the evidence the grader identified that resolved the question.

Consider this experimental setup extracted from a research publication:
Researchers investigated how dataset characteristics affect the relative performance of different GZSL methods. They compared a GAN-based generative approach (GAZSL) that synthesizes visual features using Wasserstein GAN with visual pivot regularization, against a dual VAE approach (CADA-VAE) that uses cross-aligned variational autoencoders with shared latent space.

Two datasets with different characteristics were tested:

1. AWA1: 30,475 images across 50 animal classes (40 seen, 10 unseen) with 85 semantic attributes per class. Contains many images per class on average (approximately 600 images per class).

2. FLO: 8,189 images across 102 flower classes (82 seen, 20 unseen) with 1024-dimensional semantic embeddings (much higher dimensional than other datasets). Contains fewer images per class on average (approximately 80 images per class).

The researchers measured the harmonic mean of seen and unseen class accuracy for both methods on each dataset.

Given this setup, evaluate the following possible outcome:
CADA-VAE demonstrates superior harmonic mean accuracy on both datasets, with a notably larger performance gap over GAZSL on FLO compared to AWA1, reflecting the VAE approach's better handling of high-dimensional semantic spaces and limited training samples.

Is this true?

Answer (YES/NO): NO